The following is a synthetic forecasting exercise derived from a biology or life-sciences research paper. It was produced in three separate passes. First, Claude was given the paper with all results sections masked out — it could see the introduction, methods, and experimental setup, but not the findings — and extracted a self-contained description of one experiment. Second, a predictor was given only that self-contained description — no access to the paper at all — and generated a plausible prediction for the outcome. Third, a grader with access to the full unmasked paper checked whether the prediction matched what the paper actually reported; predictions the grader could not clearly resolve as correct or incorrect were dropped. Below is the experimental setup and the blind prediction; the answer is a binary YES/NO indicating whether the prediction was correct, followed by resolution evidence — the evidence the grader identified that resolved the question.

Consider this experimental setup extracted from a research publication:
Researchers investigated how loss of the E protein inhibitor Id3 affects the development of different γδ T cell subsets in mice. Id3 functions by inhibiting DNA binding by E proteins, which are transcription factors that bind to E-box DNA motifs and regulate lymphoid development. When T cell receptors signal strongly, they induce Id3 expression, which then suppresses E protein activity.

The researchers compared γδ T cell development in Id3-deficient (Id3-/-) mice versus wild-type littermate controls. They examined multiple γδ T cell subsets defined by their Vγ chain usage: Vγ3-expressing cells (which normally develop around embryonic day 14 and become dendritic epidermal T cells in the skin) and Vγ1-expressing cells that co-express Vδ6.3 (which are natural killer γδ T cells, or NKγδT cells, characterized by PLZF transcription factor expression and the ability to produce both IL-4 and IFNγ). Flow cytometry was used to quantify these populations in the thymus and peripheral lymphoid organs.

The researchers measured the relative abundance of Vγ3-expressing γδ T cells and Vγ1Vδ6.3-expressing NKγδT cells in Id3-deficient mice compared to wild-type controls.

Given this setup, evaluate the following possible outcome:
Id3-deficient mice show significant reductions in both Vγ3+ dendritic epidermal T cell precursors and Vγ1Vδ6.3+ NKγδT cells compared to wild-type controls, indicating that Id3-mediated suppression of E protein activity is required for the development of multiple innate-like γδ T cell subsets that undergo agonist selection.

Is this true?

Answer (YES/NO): NO